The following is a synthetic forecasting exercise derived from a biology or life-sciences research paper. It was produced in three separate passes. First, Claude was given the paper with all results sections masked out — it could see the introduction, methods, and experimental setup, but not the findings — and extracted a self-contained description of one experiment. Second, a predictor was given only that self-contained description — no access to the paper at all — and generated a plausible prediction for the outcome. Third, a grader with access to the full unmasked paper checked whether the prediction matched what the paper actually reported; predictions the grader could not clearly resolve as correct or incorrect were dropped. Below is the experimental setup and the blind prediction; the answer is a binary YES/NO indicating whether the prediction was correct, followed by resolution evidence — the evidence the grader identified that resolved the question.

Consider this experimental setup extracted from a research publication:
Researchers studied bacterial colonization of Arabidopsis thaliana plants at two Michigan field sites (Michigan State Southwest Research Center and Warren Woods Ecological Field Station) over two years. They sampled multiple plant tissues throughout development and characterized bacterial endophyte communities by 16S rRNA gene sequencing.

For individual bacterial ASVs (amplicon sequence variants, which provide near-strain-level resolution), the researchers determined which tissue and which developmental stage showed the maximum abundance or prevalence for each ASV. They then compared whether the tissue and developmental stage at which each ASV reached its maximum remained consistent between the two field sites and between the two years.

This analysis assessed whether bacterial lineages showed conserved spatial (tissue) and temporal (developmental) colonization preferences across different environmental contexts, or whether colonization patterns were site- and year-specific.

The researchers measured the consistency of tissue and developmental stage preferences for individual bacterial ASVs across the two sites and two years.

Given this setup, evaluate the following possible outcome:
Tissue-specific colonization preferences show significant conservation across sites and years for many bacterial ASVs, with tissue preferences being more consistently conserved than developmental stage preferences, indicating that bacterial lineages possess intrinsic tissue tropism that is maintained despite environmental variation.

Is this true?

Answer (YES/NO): NO